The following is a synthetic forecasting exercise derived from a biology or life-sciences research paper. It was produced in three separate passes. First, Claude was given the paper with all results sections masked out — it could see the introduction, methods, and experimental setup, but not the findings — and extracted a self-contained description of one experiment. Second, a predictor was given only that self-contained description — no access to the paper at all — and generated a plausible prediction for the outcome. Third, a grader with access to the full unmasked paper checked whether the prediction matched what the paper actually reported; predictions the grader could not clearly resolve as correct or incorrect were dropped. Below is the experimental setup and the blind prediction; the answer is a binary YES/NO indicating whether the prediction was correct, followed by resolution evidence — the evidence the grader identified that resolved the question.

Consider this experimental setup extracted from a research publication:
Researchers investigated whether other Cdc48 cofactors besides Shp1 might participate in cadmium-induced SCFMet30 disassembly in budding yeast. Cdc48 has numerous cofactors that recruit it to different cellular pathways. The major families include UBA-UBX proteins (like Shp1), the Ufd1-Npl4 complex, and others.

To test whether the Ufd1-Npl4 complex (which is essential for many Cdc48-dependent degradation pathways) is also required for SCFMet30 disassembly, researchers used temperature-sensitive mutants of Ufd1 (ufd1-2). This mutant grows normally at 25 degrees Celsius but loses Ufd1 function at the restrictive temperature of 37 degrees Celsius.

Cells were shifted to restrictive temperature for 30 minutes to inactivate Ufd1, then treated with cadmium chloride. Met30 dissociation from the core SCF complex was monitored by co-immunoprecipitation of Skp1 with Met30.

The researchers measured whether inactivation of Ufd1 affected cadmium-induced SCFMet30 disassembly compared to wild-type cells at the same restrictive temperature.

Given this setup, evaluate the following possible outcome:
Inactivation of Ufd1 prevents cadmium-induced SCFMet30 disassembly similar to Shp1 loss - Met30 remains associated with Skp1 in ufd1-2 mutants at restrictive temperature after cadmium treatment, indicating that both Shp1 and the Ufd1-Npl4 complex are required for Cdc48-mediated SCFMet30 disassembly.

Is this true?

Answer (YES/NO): NO